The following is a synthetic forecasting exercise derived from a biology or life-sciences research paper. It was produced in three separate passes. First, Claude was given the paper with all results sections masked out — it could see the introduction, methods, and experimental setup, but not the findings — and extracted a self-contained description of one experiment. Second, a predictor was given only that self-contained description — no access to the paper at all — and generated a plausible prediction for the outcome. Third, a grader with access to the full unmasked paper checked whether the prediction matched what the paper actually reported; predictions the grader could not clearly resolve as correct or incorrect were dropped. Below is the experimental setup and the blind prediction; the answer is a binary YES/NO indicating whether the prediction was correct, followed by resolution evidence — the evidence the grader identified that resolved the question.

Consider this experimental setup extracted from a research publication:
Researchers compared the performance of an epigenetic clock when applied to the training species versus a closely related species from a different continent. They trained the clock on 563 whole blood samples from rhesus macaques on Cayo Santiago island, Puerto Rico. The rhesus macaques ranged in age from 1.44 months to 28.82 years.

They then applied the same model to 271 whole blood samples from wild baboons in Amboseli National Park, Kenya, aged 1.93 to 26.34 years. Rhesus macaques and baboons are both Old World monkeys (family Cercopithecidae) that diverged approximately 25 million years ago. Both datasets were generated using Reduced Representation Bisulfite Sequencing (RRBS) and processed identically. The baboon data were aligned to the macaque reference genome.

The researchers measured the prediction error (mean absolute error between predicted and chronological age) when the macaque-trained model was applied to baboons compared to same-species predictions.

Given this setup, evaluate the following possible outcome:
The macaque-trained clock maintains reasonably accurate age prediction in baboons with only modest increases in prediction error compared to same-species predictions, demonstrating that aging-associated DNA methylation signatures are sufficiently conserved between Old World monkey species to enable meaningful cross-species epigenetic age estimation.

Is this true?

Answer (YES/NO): YES